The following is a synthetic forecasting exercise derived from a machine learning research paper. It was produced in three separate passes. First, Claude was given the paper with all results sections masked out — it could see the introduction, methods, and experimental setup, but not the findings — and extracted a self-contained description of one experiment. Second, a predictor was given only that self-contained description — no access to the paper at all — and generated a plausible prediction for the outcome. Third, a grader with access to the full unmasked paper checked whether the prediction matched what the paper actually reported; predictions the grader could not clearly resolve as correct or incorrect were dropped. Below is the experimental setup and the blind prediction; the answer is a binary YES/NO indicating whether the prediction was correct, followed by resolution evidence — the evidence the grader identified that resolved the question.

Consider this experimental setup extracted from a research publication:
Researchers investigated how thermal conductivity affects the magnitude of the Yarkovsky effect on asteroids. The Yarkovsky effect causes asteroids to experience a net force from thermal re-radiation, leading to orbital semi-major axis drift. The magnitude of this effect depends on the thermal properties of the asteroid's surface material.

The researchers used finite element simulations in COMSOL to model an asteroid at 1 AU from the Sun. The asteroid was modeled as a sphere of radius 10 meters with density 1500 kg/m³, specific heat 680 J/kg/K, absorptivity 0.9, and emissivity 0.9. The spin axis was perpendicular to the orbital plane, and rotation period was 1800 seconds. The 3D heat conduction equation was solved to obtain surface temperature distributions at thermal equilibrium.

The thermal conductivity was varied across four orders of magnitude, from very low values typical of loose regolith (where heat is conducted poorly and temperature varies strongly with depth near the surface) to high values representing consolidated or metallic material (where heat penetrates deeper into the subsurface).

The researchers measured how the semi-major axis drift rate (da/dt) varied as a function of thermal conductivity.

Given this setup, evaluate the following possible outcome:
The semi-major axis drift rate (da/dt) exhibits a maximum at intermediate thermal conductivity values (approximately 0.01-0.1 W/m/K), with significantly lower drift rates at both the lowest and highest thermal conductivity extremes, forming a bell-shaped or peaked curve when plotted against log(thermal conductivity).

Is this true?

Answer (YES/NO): NO